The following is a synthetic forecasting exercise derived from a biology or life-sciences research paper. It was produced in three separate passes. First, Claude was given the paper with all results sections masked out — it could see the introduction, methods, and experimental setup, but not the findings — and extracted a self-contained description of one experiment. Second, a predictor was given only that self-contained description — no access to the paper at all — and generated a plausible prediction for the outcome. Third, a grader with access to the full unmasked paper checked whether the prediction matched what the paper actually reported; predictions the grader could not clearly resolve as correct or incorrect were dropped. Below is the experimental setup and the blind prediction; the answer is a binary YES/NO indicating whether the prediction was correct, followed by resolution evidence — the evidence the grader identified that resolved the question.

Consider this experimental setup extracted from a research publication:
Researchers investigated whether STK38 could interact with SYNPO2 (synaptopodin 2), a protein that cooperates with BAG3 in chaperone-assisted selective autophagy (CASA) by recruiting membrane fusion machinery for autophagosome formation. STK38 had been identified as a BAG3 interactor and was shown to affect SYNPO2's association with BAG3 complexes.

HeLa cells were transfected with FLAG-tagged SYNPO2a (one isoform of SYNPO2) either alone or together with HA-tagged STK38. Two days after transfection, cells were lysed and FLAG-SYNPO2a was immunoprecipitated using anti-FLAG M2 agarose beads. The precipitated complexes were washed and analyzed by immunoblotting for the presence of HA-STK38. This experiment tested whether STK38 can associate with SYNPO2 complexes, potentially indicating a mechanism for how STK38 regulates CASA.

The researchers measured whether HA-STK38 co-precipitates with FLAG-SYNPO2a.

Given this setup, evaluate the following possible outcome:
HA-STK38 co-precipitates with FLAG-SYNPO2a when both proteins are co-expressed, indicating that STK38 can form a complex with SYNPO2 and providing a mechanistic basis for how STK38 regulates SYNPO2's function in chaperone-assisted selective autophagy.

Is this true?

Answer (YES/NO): NO